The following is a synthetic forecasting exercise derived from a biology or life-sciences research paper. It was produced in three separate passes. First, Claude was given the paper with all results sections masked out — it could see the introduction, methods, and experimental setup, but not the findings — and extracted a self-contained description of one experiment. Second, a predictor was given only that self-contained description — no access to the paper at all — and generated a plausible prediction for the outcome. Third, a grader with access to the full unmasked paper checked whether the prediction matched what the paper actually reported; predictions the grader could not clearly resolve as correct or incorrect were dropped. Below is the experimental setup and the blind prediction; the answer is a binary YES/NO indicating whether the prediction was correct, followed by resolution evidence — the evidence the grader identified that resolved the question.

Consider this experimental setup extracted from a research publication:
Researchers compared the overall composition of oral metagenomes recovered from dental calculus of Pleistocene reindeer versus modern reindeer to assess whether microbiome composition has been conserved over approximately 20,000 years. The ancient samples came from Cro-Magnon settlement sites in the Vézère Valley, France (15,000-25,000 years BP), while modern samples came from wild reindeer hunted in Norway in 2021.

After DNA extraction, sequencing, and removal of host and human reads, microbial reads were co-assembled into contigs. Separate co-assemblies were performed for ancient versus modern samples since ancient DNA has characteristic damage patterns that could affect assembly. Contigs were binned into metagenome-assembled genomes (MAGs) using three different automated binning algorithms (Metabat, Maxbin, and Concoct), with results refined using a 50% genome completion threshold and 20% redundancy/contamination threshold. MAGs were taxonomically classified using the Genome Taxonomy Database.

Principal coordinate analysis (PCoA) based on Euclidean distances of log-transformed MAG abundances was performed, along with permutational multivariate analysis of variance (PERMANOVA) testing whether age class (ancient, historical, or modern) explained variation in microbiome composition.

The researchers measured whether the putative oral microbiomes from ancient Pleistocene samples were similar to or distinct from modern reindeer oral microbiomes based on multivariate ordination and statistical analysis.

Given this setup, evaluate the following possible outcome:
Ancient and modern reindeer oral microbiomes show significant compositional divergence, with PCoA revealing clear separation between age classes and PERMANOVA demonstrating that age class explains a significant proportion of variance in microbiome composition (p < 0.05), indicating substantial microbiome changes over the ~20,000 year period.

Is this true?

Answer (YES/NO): YES